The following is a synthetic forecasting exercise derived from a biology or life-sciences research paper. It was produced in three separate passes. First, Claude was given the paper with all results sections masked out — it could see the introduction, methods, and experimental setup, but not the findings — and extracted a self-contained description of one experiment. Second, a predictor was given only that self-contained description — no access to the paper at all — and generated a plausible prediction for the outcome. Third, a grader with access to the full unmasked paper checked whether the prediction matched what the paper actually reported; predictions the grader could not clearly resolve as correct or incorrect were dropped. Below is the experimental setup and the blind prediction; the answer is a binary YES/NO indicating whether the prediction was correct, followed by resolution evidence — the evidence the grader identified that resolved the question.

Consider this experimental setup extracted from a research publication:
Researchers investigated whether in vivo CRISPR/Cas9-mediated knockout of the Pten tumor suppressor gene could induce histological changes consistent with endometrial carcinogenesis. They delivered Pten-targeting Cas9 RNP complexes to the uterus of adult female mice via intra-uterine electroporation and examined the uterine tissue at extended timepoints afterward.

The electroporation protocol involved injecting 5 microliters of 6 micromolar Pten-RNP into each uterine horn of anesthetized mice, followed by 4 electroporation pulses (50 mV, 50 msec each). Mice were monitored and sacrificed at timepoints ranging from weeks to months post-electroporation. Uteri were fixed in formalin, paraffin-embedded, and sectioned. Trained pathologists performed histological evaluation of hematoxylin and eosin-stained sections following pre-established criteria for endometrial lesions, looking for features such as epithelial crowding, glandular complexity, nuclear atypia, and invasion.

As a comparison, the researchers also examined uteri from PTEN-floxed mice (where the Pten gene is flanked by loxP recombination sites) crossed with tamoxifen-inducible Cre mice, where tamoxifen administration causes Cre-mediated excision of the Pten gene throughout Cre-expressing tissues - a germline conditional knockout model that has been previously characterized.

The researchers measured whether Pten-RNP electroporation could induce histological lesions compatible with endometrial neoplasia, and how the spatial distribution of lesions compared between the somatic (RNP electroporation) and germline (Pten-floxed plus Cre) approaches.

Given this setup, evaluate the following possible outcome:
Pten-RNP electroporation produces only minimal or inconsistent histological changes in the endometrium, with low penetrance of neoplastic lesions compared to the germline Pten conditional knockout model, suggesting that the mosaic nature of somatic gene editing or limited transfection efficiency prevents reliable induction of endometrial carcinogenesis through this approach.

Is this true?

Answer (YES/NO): NO